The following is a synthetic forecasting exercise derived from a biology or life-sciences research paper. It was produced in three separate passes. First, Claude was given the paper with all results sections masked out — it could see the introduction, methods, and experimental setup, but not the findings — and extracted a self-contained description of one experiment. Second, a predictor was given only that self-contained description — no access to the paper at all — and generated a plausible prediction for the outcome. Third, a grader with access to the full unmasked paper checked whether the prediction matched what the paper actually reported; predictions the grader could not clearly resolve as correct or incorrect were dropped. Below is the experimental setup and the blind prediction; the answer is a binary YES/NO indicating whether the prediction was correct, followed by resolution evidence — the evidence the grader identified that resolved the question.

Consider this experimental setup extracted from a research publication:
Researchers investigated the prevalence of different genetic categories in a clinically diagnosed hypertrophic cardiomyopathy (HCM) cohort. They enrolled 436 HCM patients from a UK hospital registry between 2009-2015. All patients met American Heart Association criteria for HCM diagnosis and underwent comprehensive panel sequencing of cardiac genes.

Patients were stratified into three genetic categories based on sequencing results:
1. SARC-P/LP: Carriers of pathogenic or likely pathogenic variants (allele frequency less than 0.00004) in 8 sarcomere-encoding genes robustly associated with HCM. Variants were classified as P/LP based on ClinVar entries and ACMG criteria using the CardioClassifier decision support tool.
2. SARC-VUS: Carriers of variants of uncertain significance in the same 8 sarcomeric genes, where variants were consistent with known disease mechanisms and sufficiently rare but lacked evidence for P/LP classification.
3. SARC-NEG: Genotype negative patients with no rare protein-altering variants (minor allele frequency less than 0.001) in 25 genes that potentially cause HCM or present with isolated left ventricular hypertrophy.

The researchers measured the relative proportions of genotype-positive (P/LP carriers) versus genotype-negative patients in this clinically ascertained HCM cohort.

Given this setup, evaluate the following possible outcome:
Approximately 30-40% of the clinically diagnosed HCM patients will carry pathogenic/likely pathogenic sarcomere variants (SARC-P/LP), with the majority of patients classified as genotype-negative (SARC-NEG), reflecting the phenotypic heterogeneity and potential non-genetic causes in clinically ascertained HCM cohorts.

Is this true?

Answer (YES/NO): NO